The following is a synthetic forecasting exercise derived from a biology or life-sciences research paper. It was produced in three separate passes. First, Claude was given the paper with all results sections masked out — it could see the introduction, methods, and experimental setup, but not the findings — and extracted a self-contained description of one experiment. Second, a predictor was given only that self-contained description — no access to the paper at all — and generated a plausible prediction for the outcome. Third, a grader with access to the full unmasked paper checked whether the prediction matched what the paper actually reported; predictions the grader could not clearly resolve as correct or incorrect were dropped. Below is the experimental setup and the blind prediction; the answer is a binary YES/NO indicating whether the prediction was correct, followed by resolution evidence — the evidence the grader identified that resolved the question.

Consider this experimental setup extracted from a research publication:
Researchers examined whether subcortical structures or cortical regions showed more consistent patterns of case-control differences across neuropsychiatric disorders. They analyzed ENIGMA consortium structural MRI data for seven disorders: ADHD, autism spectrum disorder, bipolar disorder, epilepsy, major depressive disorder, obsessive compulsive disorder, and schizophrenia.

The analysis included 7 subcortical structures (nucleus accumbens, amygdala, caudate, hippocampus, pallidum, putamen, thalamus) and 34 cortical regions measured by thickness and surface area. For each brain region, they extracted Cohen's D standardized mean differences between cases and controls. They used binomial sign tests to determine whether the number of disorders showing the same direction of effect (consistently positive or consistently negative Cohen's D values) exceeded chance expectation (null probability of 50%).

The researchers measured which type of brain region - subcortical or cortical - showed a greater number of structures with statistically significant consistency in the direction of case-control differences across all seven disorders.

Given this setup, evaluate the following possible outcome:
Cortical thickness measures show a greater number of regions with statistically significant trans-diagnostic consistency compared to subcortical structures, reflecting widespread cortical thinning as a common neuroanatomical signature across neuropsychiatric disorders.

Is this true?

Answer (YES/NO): YES